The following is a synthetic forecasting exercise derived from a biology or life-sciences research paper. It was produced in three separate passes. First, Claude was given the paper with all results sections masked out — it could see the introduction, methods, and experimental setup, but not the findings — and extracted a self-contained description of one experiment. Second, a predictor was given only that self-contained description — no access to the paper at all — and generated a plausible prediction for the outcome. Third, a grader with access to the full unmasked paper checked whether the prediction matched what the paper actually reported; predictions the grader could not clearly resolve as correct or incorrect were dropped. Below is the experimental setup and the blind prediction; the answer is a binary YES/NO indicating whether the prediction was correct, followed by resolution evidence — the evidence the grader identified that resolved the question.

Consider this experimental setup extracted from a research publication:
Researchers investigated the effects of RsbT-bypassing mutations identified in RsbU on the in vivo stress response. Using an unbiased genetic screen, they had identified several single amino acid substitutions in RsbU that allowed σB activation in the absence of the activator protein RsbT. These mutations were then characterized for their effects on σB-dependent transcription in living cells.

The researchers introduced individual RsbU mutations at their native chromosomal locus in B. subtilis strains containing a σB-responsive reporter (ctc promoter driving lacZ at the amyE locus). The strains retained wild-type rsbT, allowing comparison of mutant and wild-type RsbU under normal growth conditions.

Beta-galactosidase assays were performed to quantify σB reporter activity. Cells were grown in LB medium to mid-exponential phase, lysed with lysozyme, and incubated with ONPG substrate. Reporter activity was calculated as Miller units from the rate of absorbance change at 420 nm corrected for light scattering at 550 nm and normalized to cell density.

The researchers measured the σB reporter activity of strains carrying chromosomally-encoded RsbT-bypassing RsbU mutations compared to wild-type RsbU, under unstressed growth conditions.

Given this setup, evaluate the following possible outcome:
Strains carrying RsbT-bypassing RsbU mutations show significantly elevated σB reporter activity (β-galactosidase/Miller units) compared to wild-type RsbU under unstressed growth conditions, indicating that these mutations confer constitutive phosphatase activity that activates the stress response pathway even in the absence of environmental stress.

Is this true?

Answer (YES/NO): YES